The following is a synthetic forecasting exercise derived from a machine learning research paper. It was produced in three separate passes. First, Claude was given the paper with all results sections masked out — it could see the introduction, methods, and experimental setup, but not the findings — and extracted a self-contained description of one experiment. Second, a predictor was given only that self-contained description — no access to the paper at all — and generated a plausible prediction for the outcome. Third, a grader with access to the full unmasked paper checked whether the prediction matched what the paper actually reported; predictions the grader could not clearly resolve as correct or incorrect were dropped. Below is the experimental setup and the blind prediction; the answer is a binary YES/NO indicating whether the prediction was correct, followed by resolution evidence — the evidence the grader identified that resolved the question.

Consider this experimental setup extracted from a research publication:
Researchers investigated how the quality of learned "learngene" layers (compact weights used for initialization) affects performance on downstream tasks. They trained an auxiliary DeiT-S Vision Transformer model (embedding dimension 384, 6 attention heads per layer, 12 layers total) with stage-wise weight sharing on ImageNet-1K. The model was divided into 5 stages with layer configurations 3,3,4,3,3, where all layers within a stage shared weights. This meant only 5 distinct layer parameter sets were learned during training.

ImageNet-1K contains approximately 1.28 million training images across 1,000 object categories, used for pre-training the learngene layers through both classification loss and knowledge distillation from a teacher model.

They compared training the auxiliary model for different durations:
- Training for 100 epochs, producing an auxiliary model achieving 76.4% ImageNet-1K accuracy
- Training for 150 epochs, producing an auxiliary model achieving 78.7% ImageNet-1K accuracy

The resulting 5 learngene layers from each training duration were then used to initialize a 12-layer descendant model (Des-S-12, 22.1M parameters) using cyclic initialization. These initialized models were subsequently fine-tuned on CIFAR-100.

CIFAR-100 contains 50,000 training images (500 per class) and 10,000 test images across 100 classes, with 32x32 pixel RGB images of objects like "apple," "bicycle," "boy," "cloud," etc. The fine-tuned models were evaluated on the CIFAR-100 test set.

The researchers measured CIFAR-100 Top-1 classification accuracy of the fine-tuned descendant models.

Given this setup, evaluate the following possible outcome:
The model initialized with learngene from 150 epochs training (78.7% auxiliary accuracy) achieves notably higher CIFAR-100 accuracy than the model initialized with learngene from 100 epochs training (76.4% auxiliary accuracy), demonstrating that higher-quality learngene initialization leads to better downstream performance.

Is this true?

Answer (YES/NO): YES